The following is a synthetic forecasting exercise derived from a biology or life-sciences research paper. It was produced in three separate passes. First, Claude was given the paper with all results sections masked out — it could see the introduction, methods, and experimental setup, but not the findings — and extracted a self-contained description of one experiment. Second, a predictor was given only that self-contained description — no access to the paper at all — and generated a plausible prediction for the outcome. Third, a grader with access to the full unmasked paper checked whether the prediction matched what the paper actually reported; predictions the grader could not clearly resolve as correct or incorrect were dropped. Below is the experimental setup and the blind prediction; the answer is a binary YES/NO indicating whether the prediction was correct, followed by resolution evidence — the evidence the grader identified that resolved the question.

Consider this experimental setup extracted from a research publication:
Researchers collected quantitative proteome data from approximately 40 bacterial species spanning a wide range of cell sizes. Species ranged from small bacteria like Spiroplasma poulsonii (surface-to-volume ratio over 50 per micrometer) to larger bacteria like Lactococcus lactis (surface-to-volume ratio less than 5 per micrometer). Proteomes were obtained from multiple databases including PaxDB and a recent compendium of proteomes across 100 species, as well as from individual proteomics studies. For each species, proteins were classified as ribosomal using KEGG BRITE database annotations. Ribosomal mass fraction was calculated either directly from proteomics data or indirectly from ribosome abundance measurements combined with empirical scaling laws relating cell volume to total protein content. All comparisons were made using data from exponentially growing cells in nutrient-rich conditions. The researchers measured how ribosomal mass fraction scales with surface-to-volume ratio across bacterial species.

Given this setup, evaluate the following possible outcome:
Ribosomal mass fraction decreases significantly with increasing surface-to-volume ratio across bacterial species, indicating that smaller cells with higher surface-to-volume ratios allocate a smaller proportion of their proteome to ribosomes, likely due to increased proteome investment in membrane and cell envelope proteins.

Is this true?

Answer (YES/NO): YES